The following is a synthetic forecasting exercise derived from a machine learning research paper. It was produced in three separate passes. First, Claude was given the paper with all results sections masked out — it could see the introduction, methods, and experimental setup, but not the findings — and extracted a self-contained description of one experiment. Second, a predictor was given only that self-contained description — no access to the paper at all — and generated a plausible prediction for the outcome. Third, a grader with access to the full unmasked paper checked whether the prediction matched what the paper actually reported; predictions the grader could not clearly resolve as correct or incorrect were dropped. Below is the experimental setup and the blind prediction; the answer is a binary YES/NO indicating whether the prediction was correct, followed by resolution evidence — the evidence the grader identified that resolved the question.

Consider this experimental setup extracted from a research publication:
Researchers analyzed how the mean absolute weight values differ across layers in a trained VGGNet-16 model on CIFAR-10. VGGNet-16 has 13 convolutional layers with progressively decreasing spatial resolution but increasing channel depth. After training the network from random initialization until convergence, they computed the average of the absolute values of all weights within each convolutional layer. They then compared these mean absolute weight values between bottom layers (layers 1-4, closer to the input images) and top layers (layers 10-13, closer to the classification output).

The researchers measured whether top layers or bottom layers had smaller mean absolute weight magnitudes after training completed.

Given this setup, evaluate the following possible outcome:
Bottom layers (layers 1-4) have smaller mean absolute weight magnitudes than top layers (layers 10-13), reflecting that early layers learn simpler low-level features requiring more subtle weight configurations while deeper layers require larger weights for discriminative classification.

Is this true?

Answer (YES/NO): NO